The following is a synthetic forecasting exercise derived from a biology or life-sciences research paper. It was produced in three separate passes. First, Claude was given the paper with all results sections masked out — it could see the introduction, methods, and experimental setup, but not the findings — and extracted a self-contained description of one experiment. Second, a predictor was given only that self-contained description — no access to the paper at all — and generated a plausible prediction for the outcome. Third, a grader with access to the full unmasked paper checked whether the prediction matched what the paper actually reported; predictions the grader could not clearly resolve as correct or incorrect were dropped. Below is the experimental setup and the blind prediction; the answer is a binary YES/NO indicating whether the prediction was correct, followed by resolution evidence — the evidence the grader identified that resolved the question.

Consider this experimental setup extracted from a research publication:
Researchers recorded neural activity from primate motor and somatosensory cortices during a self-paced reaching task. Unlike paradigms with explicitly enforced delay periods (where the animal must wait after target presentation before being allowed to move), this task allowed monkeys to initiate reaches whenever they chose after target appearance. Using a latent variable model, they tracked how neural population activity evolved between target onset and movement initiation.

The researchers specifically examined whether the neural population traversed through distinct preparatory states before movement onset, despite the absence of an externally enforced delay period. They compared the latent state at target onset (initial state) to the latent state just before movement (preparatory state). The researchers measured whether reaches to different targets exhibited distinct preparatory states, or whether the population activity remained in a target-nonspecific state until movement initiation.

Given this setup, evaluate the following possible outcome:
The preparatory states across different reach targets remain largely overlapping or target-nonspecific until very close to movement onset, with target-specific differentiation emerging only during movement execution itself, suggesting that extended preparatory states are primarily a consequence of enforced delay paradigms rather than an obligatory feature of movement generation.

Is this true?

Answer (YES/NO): NO